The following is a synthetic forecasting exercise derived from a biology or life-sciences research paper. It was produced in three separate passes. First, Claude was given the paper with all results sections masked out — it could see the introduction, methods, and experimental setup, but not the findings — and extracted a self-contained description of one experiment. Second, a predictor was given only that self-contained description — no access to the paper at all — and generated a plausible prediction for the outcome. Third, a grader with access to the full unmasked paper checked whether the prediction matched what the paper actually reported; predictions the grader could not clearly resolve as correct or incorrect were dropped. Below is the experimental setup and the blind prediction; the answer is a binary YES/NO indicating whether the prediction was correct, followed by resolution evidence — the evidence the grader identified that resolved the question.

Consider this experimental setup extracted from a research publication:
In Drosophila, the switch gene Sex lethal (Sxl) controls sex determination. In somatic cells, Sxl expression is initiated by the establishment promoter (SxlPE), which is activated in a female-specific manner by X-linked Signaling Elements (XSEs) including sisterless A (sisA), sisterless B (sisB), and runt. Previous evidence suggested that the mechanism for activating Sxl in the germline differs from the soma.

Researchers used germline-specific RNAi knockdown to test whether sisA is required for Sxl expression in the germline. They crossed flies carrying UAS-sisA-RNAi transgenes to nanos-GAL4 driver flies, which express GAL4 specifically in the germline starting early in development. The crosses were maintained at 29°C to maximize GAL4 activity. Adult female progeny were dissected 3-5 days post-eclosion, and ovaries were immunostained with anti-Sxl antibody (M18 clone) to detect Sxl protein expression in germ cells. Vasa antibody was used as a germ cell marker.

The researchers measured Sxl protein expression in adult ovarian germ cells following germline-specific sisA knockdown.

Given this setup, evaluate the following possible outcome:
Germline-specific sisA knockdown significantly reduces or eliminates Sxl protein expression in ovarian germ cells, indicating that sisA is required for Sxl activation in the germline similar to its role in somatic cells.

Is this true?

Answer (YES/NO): YES